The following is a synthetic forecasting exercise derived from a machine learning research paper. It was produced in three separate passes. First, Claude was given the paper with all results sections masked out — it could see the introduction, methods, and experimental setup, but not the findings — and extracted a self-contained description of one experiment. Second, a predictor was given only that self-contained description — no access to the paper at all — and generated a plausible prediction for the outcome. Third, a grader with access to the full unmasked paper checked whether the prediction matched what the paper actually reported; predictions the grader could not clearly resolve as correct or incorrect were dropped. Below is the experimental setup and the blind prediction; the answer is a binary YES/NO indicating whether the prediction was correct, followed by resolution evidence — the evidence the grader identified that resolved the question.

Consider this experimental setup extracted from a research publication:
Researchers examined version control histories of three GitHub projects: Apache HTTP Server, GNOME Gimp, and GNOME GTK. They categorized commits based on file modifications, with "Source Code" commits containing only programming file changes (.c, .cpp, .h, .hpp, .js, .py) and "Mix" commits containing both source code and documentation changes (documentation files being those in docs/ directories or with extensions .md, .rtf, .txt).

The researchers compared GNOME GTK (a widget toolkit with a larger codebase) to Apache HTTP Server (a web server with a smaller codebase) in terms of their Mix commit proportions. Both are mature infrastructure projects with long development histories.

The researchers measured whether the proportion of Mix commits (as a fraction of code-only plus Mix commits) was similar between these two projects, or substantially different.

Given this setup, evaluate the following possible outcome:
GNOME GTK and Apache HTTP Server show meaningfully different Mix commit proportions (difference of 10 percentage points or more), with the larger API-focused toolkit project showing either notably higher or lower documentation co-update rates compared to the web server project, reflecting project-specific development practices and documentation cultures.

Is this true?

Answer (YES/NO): NO